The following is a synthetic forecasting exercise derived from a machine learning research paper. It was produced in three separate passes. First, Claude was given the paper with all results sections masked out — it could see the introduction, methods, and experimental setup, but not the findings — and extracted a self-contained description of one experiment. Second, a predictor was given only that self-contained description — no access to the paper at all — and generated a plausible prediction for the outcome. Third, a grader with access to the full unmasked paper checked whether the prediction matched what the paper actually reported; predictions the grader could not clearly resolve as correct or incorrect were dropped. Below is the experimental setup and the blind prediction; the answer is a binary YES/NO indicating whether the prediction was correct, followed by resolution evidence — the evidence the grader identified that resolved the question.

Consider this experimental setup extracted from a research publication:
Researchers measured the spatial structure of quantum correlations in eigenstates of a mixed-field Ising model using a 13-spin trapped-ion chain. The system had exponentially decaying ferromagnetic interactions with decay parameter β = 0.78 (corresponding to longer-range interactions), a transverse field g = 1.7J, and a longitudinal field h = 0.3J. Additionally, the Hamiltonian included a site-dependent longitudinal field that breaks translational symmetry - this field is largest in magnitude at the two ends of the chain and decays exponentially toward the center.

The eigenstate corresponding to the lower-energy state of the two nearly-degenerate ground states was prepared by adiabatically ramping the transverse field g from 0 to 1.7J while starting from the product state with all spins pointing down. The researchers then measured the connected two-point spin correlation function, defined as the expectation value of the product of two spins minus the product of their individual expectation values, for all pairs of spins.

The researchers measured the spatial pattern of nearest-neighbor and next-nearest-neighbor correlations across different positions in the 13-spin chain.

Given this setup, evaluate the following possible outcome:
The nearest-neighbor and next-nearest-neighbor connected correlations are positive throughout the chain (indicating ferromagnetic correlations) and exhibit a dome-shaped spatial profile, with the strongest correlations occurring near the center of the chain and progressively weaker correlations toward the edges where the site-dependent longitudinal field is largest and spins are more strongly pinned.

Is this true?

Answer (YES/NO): NO